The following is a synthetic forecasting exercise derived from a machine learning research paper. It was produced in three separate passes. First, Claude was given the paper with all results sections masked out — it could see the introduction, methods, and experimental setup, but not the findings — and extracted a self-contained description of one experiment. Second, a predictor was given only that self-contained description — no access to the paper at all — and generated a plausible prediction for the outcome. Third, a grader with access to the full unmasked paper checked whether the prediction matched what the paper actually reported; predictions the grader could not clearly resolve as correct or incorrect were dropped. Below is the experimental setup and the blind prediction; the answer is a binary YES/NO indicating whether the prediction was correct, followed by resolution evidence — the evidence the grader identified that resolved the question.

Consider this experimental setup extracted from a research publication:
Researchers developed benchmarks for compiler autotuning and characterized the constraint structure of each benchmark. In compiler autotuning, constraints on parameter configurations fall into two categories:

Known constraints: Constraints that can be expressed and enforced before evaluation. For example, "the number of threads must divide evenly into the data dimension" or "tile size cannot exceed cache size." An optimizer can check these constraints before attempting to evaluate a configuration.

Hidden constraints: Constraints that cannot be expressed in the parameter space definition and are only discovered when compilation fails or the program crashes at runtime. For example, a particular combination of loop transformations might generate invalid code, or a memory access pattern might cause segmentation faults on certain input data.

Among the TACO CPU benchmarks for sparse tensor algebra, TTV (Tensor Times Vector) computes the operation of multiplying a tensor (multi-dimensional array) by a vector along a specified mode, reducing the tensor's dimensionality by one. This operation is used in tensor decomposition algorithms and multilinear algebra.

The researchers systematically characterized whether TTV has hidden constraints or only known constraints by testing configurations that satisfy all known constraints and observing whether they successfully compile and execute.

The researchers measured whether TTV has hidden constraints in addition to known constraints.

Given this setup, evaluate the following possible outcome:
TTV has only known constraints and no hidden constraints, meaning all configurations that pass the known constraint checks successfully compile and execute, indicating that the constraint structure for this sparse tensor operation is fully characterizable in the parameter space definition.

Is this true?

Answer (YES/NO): NO